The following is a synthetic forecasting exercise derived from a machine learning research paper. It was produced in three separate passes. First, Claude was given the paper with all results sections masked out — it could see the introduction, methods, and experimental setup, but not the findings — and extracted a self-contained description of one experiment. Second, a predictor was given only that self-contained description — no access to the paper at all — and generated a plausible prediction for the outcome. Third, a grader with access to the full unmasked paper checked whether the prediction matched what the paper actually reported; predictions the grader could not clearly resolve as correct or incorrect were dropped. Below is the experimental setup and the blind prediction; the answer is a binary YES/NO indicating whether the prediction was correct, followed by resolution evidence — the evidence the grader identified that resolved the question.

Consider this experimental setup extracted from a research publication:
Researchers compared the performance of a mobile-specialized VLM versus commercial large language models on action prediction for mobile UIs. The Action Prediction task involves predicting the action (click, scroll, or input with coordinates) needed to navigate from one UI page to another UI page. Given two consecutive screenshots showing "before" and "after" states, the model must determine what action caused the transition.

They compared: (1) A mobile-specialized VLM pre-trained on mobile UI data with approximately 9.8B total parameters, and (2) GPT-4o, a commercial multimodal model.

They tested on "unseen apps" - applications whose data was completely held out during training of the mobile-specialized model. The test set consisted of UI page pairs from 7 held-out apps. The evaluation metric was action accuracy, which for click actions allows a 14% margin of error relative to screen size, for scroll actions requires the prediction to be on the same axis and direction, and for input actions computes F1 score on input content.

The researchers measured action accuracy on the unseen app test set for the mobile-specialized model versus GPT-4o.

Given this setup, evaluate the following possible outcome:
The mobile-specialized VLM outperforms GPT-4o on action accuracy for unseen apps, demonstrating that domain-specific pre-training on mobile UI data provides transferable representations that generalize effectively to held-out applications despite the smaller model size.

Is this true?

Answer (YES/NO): NO